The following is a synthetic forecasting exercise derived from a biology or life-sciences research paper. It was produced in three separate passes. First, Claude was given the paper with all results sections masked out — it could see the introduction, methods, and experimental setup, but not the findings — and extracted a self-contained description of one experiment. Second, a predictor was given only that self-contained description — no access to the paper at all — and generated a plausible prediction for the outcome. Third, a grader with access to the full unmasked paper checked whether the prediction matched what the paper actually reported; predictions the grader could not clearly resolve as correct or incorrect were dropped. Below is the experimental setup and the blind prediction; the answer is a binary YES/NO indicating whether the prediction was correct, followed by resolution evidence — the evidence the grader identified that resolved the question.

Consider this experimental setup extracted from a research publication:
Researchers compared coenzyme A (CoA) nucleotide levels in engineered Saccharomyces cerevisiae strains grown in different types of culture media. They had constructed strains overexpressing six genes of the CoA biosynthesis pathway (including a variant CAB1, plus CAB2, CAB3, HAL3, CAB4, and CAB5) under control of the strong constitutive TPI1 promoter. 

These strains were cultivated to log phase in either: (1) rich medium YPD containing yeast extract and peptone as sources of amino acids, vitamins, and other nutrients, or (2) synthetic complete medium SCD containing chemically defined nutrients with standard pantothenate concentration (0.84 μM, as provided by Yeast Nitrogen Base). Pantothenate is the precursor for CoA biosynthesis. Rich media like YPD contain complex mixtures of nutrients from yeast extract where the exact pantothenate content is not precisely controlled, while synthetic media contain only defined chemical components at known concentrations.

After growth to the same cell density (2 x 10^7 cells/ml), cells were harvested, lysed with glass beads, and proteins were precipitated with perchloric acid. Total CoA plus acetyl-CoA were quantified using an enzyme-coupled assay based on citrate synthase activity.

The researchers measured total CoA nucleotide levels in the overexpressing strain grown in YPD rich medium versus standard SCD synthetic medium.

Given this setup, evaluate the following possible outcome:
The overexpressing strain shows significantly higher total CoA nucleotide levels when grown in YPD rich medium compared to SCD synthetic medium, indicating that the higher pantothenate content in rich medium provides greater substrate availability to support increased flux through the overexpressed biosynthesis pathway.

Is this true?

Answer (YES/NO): YES